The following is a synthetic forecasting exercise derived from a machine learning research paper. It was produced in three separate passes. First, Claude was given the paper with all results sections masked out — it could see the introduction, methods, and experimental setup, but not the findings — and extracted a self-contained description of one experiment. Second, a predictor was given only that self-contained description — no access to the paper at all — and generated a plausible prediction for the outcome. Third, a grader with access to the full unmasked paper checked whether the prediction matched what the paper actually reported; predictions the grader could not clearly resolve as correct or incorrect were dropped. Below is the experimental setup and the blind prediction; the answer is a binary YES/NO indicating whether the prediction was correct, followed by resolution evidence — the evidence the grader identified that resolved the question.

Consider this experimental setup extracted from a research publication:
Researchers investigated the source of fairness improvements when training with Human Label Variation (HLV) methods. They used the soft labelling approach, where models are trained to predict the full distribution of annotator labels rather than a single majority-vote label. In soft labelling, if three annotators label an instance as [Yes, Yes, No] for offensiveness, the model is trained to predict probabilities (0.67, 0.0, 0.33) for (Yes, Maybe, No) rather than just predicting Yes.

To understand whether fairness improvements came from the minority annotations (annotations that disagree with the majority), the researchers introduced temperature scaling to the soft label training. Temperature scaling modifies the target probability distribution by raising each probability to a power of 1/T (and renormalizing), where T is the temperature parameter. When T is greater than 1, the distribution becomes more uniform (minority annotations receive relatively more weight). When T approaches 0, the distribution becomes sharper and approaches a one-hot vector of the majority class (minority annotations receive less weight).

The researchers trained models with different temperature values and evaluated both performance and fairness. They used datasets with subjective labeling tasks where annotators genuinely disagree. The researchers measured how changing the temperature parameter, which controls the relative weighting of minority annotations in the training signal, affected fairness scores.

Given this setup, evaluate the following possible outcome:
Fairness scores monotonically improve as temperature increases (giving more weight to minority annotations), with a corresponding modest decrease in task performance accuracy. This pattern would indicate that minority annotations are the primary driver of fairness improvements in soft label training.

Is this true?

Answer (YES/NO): NO